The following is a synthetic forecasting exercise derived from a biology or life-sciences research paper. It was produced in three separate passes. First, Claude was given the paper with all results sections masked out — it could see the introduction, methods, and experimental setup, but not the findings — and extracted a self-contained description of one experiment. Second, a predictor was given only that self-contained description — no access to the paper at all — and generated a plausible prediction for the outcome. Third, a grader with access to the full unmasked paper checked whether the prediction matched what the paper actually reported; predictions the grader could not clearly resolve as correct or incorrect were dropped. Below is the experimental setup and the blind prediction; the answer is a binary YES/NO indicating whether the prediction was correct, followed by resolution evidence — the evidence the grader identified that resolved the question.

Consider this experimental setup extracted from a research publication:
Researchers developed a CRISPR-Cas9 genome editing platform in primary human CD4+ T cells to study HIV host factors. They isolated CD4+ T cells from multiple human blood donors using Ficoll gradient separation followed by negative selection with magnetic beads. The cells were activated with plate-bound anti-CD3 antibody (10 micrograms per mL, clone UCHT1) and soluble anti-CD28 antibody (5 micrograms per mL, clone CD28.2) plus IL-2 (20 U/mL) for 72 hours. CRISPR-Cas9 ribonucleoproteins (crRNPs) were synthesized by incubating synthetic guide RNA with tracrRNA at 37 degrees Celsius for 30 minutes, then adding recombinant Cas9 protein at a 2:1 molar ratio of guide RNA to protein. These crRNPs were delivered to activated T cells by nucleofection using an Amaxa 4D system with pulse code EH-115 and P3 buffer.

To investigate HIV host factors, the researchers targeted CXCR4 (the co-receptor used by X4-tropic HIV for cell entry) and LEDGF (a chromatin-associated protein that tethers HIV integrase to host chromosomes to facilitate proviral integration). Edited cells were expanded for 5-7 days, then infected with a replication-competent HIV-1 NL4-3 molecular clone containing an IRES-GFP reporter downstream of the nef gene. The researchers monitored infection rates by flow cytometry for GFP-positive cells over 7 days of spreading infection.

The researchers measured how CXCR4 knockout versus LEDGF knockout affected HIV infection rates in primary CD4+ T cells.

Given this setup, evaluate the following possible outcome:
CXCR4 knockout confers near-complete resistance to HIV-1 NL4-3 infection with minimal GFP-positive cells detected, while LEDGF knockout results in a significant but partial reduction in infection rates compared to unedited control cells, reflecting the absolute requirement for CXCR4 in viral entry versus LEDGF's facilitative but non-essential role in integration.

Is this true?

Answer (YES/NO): YES